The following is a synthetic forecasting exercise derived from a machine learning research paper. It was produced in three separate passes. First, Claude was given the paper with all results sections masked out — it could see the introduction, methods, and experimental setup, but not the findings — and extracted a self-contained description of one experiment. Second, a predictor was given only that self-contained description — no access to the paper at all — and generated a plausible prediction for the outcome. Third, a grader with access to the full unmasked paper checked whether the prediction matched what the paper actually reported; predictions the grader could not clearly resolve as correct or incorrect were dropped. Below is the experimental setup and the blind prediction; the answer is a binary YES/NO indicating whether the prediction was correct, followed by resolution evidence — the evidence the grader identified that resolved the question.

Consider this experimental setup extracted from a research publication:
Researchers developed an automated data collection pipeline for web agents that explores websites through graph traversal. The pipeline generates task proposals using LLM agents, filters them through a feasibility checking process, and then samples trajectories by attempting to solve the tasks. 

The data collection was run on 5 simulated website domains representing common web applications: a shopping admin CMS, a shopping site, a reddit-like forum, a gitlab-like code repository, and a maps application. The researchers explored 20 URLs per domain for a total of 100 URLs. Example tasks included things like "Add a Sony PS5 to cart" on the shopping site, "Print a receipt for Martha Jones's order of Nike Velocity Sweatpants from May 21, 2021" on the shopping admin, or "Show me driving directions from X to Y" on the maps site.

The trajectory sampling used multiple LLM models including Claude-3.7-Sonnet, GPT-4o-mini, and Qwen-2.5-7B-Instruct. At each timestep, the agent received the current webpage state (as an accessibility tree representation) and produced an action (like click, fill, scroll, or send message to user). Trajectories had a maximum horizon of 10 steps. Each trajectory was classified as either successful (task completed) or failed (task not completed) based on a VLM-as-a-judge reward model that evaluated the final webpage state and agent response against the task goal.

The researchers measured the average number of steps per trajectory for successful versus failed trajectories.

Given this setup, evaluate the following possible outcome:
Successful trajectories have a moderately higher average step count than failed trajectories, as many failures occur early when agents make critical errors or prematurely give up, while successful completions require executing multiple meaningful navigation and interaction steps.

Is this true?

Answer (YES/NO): NO